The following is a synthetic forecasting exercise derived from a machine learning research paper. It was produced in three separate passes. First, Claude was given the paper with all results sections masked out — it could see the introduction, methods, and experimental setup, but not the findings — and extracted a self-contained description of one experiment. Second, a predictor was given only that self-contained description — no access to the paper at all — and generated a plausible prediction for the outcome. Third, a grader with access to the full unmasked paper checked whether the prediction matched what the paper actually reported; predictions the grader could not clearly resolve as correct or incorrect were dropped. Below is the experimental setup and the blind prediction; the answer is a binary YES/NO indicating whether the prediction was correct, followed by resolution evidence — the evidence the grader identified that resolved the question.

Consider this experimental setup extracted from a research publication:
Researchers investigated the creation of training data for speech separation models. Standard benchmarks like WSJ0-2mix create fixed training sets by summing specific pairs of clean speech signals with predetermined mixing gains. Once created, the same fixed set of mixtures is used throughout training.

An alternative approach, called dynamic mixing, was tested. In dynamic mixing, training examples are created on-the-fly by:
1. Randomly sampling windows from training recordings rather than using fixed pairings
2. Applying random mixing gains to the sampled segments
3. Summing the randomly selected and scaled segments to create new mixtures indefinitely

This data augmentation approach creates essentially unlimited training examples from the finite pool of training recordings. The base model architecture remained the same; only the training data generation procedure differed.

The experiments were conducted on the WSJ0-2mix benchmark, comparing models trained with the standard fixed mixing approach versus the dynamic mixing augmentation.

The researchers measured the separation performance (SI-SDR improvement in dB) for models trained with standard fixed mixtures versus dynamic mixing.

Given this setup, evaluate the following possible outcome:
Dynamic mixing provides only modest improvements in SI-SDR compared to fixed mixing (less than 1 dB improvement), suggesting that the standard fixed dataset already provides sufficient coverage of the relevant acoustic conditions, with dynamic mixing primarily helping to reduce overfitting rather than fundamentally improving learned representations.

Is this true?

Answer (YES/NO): NO